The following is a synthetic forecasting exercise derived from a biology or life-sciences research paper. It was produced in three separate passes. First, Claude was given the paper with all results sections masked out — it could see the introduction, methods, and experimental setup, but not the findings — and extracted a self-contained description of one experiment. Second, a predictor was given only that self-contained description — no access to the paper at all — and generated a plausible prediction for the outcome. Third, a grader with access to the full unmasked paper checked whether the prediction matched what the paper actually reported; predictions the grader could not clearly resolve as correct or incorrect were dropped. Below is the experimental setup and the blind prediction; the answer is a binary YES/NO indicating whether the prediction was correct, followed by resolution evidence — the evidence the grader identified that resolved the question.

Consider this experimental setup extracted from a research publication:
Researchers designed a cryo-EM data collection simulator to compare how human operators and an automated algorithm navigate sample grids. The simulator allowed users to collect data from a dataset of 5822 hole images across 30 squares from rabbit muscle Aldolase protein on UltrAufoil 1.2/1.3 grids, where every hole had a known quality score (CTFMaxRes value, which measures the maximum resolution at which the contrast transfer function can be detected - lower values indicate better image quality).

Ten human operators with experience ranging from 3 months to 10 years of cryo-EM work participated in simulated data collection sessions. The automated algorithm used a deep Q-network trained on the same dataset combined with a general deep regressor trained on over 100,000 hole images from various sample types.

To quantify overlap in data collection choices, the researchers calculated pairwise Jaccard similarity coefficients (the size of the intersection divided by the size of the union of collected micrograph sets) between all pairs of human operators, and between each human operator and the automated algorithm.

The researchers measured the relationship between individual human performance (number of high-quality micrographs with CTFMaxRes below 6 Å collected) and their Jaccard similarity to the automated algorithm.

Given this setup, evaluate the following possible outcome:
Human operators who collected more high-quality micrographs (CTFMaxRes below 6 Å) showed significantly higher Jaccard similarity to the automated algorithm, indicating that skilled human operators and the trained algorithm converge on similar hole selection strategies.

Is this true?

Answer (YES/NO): YES